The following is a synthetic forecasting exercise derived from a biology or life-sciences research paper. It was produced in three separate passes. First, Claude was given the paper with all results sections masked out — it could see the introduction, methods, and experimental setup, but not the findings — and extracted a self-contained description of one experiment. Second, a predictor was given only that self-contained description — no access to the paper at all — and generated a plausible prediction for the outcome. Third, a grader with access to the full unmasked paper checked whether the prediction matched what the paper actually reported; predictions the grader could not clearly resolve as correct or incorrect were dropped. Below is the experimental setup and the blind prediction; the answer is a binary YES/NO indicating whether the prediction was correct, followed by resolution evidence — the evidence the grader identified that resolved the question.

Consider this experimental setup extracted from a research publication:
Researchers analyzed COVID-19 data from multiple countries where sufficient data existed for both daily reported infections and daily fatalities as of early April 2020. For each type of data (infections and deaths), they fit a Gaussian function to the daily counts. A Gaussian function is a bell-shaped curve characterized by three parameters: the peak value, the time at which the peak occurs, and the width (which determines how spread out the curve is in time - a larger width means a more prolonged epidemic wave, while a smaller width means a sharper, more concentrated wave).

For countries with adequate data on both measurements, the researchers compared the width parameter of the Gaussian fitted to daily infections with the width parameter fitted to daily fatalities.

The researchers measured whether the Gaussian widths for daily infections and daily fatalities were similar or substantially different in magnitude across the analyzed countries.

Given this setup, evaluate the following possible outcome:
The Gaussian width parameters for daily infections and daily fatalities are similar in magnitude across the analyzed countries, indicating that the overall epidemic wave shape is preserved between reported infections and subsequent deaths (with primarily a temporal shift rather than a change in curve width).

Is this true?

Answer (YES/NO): YES